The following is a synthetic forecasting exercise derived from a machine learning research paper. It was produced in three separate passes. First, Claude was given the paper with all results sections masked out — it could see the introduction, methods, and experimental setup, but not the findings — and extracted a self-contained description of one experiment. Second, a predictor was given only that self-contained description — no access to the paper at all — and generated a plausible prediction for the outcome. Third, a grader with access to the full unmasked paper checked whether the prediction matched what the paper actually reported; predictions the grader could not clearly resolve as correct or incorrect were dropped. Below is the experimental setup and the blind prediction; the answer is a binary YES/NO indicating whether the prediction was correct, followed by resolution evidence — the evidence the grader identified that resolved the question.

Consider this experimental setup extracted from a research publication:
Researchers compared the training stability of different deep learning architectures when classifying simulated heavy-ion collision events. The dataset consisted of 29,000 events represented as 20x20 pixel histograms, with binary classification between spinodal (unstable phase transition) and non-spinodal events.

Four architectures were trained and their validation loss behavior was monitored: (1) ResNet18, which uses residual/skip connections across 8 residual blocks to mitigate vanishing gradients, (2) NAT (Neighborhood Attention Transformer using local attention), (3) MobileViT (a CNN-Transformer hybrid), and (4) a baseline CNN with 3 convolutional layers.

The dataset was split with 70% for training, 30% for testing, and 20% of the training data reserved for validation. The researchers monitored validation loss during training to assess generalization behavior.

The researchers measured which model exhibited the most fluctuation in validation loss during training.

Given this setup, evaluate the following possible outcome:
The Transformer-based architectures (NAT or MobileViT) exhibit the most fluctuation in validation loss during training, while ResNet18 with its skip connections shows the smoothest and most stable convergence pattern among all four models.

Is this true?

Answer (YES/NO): NO